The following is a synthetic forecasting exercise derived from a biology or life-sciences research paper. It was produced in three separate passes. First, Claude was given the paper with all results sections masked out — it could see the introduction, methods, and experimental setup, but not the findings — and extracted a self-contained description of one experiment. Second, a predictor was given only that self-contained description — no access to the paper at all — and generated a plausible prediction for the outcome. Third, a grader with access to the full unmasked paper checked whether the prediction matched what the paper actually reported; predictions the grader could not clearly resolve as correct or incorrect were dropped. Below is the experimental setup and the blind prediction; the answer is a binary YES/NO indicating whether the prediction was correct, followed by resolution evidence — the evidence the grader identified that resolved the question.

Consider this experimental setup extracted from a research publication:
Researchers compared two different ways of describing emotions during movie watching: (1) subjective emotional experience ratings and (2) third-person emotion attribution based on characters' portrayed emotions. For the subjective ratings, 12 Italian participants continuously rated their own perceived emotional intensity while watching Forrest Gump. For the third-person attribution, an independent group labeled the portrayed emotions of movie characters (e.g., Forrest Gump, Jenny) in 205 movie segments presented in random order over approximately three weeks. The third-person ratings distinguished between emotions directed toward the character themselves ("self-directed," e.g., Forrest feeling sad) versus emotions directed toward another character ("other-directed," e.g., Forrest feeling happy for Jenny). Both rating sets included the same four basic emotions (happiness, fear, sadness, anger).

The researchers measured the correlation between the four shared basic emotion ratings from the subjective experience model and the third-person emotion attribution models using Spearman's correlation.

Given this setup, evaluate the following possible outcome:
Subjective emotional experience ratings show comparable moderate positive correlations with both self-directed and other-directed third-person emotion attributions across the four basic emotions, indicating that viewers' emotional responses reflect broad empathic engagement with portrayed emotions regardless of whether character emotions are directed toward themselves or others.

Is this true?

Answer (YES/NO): NO